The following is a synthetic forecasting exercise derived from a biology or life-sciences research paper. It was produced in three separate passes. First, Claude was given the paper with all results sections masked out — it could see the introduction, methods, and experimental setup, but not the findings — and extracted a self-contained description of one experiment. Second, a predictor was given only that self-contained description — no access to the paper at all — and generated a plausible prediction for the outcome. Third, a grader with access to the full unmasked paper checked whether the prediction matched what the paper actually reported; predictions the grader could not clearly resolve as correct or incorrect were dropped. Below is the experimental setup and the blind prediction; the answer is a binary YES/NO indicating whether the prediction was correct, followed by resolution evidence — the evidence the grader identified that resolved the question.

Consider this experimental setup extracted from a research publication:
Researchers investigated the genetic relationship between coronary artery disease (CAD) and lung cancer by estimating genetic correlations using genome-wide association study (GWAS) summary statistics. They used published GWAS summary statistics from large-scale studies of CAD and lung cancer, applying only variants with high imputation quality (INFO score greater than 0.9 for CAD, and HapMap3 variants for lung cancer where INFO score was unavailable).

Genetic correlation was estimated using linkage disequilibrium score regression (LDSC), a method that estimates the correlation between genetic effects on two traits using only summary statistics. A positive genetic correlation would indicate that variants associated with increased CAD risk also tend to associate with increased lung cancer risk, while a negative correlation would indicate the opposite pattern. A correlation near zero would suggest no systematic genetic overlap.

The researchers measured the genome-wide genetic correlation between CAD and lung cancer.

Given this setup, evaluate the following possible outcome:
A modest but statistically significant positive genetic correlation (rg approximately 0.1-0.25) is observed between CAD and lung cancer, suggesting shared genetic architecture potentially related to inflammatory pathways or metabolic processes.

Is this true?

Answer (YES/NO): NO